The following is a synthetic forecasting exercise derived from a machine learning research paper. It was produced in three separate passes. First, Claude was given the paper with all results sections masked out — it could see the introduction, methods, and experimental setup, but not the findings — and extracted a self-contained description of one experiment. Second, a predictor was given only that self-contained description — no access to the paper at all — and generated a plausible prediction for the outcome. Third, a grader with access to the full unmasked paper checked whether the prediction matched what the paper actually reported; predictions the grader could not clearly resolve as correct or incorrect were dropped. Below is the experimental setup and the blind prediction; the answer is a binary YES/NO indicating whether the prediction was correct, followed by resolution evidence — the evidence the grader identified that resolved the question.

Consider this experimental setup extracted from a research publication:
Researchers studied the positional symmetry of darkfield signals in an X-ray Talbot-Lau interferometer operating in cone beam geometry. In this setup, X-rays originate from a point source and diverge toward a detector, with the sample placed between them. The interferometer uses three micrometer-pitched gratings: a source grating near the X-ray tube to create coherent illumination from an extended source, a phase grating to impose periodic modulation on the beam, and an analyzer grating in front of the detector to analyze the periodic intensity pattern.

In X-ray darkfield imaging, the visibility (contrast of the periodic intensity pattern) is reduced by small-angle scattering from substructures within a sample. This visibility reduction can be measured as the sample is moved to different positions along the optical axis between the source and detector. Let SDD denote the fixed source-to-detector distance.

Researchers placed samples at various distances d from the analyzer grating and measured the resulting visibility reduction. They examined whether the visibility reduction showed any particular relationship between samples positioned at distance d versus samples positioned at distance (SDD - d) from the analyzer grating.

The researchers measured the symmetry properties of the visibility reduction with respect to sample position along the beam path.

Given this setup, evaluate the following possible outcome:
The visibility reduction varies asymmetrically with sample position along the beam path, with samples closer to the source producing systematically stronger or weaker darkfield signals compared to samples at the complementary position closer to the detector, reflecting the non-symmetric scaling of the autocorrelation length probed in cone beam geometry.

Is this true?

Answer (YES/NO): NO